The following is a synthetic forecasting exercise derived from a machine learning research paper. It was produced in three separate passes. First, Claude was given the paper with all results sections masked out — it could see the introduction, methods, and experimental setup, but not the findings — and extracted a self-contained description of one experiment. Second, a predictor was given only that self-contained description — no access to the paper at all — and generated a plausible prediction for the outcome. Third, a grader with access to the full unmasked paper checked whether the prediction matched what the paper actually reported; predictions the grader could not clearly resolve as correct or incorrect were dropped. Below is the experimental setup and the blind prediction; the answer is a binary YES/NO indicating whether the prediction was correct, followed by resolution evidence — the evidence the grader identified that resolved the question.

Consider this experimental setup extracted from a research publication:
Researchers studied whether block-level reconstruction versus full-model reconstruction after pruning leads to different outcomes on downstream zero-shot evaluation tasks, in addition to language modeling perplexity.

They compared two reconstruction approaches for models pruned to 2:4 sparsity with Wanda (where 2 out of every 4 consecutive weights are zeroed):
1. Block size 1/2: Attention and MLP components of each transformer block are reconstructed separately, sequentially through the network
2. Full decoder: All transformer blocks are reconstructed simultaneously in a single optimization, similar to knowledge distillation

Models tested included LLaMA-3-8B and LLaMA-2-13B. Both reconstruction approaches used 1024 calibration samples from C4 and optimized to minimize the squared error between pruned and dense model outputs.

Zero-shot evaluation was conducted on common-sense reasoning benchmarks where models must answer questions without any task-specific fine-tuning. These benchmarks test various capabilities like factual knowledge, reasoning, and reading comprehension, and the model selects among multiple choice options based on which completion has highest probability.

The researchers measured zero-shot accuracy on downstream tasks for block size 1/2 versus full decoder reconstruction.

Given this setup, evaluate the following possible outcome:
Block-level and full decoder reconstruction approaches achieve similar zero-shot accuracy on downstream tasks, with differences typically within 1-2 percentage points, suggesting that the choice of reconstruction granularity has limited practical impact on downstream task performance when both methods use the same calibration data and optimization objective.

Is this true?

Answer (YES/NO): NO